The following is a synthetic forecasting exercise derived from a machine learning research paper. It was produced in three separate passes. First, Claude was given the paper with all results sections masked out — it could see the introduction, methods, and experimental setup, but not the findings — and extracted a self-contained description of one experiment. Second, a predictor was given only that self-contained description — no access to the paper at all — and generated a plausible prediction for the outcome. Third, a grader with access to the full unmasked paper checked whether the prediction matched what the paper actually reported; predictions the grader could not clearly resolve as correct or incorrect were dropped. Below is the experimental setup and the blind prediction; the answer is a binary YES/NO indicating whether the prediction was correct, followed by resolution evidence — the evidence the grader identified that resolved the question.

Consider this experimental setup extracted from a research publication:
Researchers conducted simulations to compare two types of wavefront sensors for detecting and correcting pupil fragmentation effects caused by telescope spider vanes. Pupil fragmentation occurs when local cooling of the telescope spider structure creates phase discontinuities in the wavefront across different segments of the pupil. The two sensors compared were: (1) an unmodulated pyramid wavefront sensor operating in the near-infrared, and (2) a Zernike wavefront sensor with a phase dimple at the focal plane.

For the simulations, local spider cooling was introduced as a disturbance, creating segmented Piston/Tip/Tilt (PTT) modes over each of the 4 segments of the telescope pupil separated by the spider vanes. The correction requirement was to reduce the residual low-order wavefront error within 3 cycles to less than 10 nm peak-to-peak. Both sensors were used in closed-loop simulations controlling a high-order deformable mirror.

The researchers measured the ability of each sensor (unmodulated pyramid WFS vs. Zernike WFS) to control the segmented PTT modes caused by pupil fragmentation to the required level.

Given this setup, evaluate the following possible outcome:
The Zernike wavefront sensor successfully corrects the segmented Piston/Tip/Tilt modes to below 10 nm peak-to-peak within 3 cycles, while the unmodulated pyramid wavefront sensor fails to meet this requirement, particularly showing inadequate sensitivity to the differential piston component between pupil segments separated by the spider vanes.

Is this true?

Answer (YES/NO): NO